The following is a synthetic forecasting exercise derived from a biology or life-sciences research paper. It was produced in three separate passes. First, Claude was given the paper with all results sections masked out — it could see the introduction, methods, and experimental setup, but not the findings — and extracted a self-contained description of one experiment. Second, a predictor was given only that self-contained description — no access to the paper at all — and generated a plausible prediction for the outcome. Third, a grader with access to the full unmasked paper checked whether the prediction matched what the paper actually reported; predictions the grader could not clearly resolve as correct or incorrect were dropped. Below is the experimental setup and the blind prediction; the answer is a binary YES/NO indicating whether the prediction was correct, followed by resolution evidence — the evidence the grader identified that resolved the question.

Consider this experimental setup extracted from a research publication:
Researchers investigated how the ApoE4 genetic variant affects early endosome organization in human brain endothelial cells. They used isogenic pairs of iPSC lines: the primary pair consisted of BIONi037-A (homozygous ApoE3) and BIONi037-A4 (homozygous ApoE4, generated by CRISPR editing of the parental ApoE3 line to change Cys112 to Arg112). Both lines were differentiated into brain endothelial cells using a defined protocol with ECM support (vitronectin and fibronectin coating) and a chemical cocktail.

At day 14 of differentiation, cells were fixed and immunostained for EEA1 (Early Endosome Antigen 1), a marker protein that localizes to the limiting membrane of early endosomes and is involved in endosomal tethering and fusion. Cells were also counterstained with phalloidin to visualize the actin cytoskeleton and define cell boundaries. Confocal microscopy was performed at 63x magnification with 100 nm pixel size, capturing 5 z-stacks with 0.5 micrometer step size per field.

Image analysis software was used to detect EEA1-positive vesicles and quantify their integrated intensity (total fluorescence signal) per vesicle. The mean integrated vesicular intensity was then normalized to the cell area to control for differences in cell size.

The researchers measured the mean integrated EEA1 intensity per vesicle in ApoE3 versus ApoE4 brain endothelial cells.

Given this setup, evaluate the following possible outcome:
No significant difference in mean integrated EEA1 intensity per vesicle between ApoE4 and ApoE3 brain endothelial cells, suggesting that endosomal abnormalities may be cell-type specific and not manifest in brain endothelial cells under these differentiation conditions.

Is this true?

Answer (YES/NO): NO